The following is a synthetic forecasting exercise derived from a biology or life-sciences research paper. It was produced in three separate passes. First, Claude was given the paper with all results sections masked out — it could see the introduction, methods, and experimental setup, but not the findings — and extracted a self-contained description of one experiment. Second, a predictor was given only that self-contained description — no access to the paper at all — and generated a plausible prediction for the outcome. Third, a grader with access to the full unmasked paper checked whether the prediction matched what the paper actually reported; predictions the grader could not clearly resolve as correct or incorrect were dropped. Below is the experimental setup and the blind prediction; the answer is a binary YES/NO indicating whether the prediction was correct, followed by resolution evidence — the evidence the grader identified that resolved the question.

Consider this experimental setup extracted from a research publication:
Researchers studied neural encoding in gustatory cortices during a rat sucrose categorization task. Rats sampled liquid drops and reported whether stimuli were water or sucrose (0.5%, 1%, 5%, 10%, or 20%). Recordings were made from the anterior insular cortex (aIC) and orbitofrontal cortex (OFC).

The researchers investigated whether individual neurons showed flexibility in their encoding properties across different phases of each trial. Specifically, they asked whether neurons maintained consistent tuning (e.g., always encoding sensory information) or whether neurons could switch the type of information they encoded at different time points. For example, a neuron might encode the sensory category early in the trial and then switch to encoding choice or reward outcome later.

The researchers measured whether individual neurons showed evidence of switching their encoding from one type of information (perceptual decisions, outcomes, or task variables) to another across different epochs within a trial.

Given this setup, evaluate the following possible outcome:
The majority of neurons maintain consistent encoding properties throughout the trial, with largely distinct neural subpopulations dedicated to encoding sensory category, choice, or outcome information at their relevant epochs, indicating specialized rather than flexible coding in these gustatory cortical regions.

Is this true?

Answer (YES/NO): NO